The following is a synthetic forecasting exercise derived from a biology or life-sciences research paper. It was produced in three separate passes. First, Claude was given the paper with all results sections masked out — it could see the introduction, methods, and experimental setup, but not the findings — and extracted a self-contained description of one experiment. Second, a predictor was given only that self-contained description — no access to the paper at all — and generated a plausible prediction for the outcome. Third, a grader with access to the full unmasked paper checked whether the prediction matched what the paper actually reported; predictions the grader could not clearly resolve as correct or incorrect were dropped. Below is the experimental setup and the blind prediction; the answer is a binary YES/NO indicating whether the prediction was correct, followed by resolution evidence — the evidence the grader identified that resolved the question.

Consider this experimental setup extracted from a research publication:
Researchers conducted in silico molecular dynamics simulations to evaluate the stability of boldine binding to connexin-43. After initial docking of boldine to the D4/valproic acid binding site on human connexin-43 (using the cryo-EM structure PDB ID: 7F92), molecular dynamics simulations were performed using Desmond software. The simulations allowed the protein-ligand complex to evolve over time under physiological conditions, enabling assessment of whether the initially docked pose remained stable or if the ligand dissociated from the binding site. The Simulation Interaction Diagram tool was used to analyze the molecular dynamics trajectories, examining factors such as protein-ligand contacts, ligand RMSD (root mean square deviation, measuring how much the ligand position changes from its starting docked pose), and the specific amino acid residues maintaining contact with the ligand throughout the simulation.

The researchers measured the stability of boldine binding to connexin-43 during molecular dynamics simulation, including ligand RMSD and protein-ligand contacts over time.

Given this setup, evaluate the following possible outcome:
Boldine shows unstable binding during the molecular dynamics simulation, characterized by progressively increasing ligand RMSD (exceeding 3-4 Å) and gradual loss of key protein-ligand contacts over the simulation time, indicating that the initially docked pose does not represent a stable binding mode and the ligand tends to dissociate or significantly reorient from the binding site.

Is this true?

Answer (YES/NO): NO